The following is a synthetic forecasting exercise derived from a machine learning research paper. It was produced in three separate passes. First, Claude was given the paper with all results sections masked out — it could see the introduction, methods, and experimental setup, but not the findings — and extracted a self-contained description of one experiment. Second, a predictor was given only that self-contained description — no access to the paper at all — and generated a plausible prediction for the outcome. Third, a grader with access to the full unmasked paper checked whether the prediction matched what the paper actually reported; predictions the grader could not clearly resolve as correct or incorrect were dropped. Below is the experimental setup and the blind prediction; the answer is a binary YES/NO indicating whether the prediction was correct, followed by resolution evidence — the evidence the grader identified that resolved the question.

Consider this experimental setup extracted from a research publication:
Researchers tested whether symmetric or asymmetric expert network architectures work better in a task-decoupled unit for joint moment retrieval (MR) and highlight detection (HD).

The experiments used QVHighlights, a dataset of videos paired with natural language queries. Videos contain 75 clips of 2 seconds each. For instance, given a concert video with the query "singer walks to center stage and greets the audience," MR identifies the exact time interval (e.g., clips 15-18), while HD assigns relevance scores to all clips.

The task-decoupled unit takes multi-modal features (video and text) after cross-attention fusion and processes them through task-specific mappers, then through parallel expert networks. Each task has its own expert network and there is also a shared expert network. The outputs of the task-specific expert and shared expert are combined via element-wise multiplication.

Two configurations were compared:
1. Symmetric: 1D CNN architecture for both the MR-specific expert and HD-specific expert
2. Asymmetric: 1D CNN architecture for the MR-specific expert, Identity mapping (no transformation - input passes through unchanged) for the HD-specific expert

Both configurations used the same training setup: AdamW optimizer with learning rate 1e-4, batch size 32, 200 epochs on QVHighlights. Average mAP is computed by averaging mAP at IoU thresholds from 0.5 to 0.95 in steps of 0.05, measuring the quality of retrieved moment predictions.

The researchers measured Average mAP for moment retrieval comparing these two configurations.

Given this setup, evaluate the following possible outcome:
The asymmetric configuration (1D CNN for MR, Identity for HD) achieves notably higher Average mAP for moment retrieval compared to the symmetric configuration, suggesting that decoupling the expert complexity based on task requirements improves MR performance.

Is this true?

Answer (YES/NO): YES